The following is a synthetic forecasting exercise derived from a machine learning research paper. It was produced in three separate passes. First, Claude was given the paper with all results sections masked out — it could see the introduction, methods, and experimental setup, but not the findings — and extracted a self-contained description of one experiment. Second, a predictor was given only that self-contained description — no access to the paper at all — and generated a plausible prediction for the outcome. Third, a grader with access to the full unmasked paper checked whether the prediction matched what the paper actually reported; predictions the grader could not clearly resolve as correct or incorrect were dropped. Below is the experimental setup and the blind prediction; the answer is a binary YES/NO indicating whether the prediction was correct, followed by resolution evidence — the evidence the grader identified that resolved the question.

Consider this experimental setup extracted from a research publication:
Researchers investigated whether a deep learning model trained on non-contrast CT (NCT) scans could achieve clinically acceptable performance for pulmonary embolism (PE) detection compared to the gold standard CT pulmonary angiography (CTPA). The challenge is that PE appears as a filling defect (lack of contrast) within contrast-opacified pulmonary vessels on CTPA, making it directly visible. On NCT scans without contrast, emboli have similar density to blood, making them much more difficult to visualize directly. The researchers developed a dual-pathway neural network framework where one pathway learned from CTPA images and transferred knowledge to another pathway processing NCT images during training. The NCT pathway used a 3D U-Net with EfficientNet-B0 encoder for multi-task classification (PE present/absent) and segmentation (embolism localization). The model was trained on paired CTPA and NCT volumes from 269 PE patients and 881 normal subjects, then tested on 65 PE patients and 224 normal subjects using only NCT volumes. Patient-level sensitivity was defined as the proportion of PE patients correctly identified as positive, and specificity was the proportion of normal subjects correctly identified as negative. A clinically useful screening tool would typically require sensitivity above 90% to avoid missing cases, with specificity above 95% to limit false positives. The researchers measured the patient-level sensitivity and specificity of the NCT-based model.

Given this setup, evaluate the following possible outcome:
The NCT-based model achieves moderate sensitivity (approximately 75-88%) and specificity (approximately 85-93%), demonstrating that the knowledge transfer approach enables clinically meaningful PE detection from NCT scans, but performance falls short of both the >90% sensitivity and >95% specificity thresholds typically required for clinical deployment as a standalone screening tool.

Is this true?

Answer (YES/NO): NO